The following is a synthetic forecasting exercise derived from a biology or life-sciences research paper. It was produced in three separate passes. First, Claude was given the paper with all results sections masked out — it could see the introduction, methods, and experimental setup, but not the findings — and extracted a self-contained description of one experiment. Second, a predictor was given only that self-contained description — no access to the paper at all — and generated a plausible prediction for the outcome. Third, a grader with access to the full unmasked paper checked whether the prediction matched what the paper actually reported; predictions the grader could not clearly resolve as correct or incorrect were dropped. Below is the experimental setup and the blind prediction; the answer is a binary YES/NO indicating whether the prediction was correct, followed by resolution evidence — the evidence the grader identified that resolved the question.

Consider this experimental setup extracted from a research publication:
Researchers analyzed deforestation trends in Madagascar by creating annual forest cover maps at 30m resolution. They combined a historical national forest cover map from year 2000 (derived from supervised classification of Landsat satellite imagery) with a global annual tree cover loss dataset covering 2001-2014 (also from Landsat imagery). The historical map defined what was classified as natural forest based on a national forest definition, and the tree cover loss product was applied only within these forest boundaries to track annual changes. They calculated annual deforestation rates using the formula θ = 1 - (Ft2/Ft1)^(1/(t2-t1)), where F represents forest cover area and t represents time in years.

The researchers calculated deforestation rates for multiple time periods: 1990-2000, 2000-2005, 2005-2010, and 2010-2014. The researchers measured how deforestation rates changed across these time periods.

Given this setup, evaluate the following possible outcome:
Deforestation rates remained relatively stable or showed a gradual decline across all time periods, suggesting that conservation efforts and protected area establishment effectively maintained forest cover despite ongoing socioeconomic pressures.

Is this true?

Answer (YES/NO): NO